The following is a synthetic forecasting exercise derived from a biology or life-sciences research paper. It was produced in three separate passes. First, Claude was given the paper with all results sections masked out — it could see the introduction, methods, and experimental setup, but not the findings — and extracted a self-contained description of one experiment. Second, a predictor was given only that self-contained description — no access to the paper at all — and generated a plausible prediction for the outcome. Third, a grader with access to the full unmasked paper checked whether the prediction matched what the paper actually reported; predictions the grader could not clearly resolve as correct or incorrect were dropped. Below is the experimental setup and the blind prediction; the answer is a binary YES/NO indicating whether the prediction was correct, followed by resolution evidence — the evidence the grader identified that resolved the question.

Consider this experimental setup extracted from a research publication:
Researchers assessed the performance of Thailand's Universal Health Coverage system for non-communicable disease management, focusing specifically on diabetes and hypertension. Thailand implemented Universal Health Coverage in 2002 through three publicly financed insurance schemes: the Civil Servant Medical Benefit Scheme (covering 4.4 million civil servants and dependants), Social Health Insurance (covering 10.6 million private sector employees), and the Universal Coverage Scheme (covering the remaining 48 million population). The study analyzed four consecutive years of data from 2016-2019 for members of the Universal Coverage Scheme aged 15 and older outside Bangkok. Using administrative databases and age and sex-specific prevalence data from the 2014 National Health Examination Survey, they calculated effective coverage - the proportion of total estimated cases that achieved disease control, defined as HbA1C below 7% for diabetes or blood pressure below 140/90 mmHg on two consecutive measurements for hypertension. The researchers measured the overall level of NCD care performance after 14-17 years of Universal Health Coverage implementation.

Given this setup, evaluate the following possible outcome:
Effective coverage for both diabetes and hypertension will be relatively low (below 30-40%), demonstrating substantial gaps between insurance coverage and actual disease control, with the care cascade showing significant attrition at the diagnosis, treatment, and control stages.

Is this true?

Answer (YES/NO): YES